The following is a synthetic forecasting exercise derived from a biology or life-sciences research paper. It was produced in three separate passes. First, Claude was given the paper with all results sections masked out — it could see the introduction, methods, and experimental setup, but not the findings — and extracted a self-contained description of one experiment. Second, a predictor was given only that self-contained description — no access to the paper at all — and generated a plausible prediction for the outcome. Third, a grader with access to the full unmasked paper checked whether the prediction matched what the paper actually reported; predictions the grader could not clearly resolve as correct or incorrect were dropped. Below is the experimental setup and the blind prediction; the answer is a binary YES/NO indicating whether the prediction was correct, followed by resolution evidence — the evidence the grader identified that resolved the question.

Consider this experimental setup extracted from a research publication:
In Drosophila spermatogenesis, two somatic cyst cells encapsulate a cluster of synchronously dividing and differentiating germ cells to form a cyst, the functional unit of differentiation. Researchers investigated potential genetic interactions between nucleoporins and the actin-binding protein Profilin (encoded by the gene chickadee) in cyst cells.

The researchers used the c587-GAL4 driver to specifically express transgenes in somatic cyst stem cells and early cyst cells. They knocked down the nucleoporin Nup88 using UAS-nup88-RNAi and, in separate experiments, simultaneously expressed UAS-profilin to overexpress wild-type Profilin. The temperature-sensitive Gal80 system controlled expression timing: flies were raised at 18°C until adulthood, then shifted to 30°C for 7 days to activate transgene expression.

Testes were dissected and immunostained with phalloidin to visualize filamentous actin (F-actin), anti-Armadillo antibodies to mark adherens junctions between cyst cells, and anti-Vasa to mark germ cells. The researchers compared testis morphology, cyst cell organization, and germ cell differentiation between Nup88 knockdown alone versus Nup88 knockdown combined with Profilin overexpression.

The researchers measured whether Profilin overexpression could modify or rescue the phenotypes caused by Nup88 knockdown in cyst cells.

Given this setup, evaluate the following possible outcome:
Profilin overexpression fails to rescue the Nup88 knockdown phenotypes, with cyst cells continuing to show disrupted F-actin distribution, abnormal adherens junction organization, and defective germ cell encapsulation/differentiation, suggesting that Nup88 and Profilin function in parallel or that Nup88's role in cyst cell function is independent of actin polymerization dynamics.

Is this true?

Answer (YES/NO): NO